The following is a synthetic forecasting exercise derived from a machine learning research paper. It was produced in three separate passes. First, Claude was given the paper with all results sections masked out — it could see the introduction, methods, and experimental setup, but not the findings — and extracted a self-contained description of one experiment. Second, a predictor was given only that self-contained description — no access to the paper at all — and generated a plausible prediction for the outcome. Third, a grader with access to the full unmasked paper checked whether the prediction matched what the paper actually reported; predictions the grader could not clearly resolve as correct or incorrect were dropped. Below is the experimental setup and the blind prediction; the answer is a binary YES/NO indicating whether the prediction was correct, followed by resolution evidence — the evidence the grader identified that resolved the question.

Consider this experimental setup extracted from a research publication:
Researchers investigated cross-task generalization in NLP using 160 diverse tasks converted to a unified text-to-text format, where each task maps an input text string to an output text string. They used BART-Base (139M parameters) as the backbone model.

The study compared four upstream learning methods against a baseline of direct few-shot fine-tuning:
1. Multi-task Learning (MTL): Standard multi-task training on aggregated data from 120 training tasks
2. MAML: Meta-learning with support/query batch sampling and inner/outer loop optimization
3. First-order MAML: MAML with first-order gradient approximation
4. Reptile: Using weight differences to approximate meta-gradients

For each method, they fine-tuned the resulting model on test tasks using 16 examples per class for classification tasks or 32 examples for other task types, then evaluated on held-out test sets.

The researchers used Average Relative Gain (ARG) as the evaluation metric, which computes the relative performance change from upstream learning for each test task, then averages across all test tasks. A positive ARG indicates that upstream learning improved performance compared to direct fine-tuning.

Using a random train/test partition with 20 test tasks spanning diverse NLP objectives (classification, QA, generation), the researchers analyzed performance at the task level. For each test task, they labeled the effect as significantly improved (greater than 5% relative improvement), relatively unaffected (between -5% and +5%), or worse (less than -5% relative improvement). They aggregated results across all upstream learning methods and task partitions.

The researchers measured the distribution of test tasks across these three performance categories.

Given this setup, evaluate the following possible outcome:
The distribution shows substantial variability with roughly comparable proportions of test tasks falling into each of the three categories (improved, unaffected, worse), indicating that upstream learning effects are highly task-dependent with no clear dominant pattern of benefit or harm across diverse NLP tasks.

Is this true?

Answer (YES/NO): NO